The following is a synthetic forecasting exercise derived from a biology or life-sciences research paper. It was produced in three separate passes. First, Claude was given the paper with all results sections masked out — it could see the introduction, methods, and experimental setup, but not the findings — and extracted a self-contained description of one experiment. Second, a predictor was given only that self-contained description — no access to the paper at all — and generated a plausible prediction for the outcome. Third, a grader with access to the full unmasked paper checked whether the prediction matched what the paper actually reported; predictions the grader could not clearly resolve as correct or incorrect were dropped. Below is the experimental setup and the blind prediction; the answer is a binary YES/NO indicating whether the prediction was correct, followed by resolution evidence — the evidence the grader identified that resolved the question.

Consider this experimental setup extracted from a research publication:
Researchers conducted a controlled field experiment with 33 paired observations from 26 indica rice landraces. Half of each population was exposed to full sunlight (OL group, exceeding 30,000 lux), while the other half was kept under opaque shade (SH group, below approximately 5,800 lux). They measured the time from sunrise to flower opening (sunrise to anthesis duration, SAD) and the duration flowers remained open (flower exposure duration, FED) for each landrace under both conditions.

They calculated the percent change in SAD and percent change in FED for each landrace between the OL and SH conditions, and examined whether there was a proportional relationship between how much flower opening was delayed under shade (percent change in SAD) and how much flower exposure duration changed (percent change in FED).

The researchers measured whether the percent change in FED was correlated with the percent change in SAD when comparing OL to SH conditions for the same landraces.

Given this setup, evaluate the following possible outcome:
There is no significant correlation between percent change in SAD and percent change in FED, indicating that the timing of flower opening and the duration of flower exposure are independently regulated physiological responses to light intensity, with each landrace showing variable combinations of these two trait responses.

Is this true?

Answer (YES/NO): YES